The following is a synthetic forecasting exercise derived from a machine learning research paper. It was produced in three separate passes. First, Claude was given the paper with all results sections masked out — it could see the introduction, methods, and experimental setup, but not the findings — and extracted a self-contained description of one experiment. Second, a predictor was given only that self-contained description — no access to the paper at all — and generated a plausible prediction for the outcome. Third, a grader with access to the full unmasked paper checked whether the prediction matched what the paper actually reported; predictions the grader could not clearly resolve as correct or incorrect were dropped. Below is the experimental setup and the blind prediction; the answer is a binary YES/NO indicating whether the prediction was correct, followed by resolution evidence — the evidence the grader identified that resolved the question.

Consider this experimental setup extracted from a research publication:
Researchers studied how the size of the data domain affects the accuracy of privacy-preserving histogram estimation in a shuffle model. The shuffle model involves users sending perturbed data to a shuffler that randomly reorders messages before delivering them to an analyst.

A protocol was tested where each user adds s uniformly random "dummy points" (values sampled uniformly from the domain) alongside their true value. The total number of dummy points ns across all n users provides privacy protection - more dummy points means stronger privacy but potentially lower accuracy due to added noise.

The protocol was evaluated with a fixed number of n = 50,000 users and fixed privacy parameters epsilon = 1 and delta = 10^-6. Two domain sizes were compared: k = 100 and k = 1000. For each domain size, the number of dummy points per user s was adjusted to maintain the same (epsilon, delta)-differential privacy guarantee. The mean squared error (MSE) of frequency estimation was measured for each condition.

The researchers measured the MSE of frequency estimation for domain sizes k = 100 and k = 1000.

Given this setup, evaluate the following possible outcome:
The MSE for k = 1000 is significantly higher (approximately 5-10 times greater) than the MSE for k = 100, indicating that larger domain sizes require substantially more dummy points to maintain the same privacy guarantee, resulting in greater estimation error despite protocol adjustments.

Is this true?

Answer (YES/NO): NO